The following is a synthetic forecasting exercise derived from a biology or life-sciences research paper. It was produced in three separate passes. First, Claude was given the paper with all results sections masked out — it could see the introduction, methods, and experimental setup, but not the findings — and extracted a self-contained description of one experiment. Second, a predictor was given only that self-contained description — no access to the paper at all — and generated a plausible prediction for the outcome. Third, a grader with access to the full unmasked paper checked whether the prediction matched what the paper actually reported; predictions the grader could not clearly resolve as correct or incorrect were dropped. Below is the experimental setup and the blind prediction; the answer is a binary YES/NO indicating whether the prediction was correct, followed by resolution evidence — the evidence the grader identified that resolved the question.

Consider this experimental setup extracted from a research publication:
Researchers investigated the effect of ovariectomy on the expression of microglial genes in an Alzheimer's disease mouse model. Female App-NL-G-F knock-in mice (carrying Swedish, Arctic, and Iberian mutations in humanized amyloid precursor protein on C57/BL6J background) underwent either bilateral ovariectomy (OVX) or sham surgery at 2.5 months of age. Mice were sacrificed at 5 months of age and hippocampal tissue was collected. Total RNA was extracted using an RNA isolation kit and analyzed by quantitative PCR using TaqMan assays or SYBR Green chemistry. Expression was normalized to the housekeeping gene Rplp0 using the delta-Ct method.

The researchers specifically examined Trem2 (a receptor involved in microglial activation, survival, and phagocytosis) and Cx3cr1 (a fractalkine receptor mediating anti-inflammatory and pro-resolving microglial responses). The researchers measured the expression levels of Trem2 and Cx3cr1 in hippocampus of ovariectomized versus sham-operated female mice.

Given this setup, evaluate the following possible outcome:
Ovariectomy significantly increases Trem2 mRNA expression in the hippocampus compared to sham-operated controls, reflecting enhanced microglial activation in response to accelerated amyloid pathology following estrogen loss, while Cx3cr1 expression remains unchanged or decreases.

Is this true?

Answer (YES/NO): NO